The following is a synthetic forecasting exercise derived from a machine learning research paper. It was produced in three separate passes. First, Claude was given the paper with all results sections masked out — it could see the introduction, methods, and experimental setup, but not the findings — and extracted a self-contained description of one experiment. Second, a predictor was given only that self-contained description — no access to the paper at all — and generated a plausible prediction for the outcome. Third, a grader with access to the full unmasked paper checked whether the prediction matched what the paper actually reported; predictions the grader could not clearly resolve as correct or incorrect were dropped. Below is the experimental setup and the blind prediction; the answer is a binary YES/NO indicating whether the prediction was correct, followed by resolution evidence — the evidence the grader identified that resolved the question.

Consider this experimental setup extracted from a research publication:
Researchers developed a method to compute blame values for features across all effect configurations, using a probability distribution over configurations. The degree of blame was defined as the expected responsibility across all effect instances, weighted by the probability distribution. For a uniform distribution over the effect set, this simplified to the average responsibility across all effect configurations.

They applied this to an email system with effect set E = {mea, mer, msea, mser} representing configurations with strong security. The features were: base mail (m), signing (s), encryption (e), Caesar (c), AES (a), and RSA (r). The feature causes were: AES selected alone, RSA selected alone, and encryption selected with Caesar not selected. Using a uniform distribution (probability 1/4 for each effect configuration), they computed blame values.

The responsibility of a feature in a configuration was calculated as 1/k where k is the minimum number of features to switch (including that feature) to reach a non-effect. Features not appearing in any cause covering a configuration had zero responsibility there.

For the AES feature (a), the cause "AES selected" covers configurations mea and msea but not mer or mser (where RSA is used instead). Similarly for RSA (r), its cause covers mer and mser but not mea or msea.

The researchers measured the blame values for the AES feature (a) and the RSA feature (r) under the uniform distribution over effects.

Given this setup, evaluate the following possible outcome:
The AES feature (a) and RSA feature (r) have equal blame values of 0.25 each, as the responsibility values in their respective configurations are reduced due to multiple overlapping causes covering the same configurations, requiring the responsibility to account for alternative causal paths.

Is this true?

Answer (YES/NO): NO